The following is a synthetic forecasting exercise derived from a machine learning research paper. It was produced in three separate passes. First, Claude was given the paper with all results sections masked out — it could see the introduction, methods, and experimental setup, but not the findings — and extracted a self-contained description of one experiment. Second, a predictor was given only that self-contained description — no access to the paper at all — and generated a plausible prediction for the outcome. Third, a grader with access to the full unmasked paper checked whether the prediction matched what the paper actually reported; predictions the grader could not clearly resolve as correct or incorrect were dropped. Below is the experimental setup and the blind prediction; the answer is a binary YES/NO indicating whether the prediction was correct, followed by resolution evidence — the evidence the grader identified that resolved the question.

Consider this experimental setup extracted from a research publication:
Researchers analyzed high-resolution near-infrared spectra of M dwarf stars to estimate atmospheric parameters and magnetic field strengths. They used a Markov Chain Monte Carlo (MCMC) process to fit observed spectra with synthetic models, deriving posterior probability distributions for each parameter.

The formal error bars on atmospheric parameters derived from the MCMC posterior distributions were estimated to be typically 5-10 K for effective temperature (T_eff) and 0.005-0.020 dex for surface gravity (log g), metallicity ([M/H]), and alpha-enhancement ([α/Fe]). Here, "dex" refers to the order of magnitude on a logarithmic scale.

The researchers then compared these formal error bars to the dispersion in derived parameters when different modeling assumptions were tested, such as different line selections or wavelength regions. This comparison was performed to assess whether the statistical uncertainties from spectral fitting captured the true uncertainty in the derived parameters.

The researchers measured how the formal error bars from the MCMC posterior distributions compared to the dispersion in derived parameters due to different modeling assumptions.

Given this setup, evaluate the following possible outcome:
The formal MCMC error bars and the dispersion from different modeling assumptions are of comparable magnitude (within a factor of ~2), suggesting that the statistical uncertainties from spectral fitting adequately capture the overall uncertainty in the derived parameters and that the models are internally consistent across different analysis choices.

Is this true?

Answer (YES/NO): NO